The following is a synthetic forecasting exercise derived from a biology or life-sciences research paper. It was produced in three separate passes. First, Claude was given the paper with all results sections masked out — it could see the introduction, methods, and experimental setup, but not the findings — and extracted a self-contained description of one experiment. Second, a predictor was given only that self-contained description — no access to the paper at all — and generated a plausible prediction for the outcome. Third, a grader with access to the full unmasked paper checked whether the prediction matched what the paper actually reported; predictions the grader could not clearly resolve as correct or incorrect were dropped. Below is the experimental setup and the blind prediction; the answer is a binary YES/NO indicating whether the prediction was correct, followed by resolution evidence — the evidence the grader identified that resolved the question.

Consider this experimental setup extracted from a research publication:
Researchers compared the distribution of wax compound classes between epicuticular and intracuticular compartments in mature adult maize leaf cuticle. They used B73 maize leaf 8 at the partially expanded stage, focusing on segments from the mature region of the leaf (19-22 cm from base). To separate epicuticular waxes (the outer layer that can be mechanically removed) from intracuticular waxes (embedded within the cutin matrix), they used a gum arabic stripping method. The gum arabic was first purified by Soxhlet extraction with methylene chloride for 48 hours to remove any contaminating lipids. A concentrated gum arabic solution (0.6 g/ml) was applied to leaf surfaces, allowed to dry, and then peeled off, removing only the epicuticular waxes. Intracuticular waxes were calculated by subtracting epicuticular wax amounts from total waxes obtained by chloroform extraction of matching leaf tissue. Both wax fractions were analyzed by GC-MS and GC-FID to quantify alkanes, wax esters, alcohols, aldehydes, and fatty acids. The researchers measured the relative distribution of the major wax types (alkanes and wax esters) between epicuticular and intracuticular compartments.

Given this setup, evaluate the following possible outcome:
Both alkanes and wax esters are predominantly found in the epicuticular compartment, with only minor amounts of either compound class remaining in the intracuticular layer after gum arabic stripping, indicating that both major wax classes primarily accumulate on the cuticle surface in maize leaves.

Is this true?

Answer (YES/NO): YES